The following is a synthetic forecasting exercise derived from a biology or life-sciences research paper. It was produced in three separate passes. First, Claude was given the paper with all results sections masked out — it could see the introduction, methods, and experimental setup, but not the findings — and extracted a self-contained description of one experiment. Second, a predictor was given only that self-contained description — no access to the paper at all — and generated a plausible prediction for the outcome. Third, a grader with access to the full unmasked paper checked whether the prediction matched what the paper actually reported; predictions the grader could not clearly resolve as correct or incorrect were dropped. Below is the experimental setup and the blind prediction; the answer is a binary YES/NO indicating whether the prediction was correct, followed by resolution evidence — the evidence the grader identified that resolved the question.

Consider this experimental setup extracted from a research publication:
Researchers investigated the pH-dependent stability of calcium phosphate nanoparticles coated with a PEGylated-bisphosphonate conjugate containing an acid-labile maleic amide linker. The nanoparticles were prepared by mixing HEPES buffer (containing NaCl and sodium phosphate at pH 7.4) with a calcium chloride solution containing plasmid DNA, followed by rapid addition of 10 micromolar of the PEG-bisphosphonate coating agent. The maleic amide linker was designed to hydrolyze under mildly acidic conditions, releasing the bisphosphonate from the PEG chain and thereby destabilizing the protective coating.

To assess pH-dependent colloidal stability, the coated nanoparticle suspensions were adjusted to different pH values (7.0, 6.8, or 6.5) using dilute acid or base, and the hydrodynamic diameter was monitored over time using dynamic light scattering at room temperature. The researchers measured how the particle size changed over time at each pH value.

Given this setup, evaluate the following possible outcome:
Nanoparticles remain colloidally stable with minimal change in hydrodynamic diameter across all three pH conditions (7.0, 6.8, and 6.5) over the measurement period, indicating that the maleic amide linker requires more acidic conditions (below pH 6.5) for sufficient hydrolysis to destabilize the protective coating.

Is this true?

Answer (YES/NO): NO